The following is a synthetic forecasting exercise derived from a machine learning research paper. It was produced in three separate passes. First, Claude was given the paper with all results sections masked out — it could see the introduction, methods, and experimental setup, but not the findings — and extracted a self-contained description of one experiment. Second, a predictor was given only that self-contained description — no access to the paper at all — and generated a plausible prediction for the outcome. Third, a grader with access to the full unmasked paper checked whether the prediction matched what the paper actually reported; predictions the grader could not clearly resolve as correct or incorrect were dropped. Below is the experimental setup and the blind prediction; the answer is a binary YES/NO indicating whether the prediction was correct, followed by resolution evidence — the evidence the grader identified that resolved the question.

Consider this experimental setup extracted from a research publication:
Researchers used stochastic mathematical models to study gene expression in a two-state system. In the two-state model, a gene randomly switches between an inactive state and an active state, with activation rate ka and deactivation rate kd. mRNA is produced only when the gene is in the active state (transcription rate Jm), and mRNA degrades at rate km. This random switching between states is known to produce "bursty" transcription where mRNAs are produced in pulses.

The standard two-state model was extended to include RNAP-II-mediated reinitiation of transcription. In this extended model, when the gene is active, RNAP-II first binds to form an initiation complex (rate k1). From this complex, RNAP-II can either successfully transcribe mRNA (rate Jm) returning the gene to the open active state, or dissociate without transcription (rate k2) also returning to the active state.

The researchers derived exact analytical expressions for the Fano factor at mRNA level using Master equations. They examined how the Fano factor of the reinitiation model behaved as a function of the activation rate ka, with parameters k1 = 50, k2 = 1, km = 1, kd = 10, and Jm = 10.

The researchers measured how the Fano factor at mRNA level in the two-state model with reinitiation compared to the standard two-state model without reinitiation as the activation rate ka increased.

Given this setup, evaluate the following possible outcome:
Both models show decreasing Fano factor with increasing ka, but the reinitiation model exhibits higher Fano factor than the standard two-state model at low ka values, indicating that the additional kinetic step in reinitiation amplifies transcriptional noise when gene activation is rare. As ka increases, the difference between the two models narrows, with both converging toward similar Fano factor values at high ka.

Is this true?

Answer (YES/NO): NO